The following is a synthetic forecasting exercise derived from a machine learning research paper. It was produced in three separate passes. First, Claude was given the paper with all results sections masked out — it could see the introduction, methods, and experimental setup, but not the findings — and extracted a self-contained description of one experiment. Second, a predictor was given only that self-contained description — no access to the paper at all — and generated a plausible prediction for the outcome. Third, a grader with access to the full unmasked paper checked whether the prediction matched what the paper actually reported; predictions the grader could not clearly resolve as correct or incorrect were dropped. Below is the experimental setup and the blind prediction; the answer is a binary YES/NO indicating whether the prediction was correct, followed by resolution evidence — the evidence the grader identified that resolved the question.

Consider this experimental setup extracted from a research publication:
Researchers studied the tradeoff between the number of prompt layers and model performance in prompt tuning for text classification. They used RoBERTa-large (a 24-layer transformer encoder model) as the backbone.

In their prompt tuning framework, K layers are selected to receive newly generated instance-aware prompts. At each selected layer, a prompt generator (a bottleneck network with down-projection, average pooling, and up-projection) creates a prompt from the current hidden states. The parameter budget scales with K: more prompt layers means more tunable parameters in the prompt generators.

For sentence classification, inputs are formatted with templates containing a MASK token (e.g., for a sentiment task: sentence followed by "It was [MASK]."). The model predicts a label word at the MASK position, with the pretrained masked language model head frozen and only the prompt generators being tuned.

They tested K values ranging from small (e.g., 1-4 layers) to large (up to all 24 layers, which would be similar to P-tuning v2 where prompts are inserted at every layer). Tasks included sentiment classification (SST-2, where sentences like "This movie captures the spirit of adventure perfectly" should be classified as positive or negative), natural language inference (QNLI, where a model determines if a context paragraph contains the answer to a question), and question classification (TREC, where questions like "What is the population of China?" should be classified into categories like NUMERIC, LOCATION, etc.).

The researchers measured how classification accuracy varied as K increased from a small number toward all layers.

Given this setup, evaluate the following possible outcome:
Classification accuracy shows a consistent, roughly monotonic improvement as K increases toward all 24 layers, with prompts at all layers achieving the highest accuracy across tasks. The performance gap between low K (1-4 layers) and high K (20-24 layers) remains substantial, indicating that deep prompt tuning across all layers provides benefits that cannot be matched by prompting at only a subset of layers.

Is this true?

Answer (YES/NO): NO